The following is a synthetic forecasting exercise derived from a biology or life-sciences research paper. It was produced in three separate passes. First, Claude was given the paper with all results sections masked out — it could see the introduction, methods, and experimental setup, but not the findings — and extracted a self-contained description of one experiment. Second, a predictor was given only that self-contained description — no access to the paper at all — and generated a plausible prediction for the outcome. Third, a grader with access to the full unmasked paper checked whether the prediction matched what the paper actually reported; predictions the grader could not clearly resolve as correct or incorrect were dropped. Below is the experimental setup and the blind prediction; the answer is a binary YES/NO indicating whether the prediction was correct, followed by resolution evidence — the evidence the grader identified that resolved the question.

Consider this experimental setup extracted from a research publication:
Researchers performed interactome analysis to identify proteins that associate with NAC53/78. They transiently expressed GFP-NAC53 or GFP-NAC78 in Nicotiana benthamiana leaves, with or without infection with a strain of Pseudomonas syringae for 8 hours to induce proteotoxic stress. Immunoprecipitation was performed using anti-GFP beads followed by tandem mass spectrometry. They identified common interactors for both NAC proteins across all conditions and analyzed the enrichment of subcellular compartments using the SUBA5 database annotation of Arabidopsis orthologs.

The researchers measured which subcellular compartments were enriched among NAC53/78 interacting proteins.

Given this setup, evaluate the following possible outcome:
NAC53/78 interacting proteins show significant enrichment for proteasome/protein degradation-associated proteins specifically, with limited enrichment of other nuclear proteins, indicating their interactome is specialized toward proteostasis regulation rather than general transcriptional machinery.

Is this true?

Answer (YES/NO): NO